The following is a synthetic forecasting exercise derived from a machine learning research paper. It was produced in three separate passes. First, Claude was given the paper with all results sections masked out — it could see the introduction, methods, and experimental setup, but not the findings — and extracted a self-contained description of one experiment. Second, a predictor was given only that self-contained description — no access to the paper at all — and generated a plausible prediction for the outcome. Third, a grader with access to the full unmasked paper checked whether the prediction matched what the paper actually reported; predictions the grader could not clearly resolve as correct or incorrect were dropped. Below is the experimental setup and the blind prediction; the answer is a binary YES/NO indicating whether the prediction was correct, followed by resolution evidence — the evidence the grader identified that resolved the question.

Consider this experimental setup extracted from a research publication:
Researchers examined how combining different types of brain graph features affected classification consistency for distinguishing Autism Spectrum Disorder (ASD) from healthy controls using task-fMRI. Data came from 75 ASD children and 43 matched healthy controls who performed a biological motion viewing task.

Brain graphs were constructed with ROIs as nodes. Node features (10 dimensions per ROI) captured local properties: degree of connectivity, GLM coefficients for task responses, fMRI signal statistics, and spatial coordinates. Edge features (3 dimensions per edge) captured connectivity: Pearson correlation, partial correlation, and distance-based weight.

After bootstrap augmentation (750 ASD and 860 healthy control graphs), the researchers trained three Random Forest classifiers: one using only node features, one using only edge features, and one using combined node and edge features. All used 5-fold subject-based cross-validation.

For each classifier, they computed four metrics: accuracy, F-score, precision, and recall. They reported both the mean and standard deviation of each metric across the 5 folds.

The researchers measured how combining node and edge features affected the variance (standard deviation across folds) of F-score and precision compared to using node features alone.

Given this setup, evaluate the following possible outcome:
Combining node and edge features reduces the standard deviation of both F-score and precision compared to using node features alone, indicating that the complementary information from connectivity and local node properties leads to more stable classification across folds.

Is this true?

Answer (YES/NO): NO